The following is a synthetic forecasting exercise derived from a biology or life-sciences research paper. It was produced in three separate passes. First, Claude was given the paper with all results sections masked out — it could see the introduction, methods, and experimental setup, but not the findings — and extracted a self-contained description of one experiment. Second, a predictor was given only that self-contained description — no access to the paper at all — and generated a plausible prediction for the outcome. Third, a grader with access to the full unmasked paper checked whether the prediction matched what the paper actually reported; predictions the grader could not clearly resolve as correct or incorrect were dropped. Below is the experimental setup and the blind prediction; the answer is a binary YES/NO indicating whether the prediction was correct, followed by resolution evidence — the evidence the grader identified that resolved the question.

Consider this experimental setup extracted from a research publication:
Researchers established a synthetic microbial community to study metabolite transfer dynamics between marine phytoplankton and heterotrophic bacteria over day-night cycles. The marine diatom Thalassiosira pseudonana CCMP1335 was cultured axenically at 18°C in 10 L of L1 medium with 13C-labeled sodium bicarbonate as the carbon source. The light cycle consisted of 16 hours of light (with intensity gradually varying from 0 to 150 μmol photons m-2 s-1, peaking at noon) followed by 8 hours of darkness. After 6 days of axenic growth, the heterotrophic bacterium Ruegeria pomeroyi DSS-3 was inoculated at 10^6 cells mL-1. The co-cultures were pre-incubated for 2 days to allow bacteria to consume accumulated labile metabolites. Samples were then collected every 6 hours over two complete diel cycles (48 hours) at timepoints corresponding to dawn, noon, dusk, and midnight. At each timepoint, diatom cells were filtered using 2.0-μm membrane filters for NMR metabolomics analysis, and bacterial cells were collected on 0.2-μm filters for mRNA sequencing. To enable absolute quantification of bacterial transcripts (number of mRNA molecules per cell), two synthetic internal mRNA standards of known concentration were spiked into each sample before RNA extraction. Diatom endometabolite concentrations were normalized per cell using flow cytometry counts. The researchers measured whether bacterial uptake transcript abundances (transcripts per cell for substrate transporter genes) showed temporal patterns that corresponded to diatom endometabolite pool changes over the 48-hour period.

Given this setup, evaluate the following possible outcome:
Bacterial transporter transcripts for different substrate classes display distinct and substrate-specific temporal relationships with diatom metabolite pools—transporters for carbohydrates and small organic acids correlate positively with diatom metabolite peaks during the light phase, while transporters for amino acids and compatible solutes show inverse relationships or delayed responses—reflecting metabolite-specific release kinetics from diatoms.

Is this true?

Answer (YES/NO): NO